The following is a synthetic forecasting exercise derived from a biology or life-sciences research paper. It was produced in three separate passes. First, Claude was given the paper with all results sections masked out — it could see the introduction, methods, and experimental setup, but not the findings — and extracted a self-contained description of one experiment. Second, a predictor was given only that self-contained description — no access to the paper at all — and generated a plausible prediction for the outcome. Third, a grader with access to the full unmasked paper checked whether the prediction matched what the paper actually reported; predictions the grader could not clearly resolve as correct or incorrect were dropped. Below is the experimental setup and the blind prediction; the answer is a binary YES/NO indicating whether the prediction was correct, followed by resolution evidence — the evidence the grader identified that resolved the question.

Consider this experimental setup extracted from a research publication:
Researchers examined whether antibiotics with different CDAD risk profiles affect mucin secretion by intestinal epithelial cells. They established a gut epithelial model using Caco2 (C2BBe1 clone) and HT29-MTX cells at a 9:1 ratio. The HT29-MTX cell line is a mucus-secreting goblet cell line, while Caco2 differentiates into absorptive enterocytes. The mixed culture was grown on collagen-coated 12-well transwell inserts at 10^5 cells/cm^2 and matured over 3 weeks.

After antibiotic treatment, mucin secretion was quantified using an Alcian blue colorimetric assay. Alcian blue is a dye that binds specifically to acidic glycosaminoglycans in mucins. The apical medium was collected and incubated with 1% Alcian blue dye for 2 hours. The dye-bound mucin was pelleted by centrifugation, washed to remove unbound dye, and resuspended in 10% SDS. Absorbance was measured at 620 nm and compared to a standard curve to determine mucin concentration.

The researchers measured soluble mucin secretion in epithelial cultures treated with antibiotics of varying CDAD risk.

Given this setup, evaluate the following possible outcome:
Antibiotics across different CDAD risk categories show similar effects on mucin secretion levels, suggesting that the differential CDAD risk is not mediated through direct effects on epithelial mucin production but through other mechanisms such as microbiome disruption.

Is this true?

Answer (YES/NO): NO